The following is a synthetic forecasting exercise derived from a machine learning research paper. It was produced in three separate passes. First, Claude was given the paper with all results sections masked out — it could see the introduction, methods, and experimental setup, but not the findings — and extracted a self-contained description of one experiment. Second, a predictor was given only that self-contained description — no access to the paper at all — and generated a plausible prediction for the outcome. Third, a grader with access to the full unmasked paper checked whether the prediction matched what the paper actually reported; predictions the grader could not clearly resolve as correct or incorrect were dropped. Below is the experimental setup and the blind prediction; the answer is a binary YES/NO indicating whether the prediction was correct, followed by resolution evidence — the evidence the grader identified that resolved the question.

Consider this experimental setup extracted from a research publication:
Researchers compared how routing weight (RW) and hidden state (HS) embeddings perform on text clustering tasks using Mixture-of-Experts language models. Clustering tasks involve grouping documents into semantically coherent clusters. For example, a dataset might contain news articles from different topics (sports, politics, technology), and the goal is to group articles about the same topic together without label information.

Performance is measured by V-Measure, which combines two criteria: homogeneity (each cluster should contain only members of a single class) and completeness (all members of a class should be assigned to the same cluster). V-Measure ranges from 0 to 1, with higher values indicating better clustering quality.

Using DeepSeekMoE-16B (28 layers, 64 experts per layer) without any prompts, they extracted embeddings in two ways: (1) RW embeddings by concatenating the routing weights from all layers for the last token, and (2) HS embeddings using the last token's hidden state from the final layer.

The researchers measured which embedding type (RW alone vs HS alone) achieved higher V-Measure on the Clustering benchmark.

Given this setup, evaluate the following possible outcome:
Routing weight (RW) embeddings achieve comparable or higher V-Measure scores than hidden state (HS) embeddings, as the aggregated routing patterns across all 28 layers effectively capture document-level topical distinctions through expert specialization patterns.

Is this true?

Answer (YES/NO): NO